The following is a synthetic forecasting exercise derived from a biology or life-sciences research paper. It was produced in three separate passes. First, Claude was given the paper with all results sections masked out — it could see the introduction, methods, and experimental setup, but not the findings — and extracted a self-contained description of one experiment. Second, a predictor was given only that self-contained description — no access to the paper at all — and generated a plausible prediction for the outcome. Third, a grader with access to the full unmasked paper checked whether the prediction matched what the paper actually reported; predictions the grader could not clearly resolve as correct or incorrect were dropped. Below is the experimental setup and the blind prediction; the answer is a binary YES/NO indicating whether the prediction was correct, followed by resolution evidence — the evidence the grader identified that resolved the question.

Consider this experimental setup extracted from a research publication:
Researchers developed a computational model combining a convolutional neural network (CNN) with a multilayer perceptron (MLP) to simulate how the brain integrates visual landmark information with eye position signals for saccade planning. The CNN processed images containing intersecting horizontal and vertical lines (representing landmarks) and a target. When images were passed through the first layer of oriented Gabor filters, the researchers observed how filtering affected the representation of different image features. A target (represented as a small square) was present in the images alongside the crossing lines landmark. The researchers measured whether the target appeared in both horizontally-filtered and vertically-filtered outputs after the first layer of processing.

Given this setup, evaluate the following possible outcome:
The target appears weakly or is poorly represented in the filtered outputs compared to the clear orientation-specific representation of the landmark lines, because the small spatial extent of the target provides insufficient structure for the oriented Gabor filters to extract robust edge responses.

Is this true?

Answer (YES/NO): NO